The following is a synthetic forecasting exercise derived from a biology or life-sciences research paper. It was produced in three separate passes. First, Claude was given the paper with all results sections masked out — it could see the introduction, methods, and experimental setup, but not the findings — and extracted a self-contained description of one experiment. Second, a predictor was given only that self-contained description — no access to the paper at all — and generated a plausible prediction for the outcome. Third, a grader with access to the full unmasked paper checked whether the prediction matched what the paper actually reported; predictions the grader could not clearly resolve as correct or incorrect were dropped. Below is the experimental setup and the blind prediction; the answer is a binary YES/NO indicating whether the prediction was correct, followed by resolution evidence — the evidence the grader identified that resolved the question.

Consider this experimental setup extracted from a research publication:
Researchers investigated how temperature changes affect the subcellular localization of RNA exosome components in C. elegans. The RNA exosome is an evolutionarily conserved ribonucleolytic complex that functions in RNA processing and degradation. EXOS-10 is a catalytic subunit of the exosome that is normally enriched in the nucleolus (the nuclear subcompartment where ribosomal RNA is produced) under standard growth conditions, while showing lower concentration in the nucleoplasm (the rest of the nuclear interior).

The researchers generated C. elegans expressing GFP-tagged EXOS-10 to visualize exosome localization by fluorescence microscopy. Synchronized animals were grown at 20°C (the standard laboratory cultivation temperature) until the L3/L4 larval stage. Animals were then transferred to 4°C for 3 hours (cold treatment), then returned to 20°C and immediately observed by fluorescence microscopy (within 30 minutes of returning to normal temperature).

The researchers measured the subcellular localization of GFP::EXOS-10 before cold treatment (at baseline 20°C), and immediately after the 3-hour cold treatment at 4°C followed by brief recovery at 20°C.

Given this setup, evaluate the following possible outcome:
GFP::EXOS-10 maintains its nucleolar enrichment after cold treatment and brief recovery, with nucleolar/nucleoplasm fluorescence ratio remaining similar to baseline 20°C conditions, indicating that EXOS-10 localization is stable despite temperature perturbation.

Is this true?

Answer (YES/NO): NO